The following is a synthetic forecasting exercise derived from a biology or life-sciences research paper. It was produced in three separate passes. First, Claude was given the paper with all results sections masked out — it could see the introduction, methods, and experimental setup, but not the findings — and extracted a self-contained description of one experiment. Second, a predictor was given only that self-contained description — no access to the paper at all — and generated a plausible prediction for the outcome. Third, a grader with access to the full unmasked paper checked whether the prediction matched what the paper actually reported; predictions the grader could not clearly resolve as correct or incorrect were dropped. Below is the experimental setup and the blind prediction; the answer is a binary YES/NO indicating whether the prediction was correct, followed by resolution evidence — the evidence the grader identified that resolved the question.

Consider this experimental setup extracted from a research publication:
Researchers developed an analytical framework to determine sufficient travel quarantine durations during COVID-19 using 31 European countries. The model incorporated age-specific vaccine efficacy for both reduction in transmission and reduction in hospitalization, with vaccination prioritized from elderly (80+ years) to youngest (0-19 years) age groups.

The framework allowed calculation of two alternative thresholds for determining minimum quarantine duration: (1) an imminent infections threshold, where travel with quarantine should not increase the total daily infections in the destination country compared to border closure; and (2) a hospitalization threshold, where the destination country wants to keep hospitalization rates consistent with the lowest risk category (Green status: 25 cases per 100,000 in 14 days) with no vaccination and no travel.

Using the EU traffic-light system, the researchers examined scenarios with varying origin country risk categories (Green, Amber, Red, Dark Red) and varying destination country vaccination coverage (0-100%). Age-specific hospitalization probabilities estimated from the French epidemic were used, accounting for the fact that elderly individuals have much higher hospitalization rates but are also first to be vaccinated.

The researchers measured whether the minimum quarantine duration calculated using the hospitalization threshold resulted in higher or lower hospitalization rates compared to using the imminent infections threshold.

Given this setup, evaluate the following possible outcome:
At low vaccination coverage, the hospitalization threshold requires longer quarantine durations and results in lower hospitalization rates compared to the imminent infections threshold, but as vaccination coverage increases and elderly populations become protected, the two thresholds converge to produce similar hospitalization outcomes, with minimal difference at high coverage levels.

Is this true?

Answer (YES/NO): NO